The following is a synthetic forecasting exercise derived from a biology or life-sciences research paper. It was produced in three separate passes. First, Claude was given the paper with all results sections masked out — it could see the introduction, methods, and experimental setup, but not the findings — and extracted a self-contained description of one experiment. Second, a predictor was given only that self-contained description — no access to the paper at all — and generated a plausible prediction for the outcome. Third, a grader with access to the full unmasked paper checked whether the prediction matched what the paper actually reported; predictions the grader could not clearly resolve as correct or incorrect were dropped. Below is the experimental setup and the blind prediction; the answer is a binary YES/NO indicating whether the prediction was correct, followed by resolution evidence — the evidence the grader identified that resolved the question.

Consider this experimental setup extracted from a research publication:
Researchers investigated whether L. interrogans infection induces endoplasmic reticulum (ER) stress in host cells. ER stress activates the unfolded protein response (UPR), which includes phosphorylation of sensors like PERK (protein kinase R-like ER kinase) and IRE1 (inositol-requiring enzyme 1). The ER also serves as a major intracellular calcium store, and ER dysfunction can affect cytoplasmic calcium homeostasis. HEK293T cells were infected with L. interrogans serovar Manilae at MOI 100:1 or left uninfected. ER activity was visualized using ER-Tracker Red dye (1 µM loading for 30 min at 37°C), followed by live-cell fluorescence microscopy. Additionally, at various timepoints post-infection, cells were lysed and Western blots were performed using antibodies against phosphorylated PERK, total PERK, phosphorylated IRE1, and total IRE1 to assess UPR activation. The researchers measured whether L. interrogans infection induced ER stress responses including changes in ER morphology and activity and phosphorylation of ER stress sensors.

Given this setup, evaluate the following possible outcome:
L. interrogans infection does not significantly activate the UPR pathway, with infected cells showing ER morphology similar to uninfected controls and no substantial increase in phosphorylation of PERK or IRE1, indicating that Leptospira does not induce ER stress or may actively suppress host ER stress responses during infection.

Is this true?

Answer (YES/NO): NO